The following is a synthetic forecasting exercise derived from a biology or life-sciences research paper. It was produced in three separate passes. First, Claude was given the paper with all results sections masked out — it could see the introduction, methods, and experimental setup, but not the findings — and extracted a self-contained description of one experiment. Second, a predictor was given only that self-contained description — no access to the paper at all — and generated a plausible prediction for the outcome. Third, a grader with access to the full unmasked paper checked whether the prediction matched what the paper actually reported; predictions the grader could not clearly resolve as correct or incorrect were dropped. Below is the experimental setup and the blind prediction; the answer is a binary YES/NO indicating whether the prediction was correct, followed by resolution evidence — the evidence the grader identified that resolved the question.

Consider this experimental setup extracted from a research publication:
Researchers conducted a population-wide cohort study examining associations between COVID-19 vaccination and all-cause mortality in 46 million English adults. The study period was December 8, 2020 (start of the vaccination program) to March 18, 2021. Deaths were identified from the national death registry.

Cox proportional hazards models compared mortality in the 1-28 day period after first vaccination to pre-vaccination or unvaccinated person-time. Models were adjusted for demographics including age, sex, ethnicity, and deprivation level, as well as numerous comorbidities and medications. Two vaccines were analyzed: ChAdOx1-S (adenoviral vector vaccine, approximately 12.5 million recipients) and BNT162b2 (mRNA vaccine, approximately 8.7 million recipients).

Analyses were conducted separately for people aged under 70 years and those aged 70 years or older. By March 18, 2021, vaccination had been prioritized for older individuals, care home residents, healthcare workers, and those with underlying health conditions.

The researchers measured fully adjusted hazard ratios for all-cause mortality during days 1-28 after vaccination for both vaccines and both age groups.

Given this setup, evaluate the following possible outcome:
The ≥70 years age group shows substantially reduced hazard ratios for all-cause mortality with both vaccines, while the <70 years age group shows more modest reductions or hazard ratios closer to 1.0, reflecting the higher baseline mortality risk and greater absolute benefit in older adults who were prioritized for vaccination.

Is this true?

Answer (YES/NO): NO